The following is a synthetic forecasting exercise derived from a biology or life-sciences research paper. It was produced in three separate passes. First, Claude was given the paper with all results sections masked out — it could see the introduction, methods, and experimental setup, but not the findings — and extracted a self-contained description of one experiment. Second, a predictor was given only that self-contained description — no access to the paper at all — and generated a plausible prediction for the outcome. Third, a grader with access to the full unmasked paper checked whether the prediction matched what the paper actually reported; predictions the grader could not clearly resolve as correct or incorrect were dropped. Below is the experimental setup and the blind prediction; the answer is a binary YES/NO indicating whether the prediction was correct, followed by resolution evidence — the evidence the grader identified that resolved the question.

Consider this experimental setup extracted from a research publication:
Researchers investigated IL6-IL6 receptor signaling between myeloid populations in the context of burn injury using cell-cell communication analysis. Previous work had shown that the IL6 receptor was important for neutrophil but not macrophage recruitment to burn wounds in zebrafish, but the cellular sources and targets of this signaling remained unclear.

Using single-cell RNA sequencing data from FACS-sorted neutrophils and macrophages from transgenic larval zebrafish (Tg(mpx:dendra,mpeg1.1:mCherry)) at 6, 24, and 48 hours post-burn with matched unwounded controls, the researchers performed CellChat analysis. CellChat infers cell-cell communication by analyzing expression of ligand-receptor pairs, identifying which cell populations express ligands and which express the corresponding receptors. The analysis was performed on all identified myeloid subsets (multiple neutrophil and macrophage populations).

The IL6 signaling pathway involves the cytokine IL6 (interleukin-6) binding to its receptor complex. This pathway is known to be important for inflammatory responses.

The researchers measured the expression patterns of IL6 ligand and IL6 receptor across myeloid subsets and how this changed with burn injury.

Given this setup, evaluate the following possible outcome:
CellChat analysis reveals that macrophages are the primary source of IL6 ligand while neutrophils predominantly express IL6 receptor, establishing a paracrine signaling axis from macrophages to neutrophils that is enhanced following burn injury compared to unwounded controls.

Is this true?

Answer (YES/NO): NO